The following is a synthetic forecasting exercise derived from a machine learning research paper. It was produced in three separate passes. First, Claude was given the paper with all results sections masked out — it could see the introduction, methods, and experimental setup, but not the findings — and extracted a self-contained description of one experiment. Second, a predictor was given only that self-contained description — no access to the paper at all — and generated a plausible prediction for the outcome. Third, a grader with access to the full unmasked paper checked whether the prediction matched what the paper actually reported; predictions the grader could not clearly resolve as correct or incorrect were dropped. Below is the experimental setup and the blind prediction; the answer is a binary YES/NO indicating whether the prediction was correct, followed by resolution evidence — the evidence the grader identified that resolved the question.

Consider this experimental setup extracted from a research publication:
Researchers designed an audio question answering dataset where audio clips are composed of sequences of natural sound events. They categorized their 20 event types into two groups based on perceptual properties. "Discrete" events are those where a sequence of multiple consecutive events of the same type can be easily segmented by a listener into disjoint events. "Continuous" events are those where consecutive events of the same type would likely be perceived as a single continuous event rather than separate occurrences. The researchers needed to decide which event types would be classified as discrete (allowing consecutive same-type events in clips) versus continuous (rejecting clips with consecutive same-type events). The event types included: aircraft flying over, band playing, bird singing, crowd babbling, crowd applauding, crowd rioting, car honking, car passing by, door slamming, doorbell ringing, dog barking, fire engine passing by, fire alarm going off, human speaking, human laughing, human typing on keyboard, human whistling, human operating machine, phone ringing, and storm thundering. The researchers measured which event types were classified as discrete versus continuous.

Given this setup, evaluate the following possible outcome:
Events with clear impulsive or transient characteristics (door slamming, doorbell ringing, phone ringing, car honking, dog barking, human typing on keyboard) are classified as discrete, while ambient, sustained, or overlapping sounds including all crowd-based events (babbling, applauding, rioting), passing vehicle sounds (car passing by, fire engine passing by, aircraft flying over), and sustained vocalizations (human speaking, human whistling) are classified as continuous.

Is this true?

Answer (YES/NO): NO